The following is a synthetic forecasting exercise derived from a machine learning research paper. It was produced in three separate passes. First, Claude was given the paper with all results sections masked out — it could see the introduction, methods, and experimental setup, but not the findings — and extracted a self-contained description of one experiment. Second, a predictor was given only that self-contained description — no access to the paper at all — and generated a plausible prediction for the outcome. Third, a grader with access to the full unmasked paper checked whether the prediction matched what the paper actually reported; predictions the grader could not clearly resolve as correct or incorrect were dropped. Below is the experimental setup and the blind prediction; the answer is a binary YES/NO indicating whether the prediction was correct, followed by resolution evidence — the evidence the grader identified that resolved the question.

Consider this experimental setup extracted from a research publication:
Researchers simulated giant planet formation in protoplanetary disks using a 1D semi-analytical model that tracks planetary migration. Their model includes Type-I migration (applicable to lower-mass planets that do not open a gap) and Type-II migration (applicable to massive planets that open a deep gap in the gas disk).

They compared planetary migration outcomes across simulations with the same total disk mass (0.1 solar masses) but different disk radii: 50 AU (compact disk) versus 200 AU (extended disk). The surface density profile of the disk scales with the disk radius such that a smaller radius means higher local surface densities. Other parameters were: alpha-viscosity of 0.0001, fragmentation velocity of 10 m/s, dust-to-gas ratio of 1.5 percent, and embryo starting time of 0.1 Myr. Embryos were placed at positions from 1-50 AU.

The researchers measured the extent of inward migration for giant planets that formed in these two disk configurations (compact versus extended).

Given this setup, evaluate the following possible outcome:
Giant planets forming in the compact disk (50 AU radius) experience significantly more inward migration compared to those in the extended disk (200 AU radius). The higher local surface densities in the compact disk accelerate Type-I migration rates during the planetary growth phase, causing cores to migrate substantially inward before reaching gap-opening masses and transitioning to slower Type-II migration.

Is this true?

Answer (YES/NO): NO